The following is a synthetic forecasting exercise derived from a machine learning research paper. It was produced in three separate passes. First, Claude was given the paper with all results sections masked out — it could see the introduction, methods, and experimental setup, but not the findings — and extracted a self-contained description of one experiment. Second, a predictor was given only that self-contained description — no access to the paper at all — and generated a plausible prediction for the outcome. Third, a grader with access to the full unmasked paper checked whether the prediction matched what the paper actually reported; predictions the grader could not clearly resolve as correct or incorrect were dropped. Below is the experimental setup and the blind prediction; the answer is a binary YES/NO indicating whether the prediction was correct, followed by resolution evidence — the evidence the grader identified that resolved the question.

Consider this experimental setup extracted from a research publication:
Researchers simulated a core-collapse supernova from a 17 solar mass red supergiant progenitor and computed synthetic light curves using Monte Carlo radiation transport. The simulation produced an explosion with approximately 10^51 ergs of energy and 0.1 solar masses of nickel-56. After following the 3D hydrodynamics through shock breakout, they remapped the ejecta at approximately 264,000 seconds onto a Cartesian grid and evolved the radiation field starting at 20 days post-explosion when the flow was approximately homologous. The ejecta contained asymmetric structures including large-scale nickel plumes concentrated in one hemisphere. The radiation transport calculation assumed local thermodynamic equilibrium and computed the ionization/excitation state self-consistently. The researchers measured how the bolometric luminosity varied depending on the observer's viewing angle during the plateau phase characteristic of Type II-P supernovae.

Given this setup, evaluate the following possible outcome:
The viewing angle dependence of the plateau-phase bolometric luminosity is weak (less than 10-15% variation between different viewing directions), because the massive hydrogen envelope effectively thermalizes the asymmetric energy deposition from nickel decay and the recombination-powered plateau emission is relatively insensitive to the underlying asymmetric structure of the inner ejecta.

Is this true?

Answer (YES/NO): NO